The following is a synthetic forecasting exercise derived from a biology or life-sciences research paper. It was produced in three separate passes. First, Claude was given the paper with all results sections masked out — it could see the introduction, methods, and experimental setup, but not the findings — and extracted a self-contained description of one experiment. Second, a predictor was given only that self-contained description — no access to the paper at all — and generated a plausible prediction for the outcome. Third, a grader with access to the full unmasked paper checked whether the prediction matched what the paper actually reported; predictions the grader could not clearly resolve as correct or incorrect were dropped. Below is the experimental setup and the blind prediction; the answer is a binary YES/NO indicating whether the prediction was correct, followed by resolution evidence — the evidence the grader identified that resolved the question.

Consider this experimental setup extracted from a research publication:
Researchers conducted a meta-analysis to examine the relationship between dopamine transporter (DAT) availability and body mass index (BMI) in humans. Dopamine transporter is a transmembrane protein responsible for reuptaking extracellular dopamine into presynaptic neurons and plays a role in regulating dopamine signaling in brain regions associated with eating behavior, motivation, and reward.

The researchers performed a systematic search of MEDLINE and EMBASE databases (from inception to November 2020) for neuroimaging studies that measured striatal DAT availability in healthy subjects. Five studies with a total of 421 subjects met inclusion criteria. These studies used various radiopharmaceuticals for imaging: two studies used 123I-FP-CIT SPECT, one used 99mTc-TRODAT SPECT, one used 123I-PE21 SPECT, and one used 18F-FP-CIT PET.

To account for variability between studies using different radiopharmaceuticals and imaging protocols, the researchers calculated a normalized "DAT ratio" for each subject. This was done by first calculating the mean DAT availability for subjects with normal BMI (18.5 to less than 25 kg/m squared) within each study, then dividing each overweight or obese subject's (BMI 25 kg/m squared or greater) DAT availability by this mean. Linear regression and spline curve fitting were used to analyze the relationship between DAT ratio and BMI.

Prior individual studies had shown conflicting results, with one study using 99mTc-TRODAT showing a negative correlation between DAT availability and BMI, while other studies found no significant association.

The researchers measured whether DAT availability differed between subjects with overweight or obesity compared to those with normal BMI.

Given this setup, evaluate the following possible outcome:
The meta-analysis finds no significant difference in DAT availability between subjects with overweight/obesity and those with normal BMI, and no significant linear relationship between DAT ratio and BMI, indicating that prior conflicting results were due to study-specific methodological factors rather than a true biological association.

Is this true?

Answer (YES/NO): YES